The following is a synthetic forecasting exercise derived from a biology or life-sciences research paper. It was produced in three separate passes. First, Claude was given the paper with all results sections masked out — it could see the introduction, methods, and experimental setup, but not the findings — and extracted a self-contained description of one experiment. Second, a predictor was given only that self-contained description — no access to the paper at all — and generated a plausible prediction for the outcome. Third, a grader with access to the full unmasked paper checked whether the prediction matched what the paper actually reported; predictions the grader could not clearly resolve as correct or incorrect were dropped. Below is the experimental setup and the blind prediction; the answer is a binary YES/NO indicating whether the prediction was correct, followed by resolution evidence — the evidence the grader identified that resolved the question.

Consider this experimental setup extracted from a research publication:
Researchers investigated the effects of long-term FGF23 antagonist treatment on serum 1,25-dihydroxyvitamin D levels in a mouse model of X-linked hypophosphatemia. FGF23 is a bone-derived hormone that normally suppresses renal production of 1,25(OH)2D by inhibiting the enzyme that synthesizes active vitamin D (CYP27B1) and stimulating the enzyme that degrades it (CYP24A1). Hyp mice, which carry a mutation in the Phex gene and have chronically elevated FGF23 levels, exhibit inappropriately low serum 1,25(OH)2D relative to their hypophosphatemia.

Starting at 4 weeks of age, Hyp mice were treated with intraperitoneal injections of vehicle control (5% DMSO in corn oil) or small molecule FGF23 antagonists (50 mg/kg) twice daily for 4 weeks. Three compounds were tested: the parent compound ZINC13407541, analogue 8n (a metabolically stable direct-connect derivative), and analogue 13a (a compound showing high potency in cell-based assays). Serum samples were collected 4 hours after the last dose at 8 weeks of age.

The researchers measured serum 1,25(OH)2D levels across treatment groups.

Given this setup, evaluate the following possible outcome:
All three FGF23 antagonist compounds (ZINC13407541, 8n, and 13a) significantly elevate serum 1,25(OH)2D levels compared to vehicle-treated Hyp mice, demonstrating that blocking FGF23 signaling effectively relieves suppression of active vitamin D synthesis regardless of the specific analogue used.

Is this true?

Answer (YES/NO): YES